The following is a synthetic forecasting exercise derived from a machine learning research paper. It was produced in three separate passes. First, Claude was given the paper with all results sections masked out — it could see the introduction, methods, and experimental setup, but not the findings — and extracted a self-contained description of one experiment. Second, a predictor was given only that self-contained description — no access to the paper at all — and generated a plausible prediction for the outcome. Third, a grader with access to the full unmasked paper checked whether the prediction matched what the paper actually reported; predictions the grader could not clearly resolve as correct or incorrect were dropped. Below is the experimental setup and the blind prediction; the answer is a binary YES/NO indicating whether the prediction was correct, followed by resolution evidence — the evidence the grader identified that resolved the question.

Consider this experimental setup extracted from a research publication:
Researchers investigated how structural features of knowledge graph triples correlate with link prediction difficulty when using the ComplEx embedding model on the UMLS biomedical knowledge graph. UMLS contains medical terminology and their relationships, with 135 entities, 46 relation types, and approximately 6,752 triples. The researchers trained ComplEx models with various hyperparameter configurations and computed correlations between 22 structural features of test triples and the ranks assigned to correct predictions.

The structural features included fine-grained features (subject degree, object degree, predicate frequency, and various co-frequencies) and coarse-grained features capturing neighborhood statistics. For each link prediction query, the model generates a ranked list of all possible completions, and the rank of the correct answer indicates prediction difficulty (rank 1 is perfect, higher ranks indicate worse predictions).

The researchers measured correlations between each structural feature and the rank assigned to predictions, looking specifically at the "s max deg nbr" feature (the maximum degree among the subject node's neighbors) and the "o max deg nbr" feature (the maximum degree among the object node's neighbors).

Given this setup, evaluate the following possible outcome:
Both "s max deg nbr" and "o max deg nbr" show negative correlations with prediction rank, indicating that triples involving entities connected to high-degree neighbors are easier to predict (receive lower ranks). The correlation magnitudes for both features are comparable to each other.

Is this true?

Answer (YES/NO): YES